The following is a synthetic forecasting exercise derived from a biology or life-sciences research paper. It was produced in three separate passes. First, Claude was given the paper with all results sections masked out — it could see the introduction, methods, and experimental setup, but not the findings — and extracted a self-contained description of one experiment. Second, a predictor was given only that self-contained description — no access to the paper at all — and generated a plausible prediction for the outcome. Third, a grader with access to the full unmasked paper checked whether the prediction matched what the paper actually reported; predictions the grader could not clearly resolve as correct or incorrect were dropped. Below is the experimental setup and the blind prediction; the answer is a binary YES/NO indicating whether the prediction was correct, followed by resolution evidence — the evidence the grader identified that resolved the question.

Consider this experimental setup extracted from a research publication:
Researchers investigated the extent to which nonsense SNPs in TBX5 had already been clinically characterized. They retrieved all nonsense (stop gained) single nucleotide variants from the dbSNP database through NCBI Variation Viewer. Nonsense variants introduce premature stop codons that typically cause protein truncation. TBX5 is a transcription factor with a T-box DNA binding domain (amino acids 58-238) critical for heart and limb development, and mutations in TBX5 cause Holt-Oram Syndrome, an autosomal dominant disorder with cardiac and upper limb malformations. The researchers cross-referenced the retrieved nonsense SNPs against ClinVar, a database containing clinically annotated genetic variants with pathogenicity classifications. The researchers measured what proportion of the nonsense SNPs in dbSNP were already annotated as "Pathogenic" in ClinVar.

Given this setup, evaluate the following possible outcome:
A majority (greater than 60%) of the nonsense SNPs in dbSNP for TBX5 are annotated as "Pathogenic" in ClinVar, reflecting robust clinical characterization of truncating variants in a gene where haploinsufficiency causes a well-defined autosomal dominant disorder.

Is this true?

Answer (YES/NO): YES